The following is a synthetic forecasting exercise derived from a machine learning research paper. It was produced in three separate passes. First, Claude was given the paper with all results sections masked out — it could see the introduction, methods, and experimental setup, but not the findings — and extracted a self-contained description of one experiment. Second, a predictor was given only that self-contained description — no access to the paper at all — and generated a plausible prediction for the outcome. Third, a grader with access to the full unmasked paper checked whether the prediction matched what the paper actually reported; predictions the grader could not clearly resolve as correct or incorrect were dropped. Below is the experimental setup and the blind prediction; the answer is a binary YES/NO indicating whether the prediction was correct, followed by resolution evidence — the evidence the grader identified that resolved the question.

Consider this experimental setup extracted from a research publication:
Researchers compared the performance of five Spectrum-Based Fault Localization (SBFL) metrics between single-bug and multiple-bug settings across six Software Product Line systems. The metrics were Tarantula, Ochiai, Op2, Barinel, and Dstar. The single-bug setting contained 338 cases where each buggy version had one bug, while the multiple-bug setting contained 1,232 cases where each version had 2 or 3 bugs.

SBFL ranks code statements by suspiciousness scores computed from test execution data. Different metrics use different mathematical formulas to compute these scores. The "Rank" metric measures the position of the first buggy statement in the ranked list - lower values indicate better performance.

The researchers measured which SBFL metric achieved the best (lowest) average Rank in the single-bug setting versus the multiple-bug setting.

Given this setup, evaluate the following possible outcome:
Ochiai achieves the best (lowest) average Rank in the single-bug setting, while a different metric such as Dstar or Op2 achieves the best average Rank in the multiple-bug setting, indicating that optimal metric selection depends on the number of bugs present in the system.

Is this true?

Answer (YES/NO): NO